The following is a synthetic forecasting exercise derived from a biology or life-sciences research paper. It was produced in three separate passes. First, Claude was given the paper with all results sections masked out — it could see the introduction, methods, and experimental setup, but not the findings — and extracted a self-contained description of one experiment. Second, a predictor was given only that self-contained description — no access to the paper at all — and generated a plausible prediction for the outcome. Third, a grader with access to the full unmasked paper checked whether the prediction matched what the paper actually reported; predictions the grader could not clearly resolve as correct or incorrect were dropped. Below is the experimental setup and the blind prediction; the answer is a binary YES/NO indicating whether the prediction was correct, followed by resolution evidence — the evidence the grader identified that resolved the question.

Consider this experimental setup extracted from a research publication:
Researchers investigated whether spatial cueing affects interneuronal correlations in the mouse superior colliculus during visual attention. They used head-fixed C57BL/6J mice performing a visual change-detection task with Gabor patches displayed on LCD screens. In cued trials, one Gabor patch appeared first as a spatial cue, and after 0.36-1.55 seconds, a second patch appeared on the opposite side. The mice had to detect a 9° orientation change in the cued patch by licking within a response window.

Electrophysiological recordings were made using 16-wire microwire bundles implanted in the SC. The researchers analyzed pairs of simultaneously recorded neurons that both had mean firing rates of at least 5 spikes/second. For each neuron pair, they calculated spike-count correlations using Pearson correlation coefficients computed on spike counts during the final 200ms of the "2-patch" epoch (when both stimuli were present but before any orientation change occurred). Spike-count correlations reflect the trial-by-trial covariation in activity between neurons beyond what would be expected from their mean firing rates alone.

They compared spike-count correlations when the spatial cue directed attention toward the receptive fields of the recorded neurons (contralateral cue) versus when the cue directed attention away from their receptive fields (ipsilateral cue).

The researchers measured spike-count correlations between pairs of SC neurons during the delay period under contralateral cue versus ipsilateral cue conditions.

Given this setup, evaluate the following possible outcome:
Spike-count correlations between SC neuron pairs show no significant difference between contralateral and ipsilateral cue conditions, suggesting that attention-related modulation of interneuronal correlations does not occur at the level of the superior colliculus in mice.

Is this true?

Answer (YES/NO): NO